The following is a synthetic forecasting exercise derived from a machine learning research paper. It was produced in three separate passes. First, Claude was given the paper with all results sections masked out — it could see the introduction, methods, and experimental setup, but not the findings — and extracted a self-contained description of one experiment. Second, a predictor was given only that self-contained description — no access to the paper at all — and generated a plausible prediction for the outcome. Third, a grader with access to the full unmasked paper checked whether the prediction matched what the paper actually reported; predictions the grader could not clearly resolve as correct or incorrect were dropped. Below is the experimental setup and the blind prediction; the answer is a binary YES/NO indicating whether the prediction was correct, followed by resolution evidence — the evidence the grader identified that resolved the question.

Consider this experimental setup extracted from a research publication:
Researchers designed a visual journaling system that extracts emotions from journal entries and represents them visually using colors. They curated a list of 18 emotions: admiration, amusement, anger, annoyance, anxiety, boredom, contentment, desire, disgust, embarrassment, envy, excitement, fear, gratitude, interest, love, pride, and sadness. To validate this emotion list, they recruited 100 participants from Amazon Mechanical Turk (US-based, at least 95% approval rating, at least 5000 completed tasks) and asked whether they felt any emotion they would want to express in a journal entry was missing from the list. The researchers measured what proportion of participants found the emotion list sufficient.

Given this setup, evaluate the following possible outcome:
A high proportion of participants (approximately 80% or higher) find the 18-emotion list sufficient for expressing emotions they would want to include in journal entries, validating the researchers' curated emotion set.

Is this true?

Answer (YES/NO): YES